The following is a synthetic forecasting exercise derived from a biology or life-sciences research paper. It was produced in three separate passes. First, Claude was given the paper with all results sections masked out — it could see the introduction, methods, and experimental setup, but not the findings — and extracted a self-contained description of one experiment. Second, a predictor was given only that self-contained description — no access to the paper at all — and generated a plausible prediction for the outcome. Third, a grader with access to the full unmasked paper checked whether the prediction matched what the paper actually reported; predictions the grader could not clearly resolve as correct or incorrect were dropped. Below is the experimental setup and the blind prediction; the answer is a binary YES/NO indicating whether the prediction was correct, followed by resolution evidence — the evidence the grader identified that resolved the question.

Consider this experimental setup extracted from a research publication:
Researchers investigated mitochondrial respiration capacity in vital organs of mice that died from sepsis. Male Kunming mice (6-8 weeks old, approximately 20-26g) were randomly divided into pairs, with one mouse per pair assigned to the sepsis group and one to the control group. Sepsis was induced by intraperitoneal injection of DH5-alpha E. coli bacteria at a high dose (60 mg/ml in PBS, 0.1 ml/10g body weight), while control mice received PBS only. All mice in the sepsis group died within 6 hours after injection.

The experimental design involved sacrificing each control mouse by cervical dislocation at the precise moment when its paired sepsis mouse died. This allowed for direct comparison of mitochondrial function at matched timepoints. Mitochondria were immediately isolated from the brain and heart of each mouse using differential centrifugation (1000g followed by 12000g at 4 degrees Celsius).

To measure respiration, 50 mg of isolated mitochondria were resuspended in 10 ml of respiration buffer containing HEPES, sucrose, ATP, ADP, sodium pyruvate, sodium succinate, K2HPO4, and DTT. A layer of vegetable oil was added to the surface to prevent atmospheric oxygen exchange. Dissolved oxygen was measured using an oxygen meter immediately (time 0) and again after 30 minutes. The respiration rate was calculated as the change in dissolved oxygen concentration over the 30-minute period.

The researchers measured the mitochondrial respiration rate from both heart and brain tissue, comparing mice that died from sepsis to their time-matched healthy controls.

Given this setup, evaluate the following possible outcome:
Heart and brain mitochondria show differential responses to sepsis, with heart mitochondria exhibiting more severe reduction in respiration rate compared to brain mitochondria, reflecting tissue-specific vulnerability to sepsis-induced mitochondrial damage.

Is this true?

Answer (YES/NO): NO